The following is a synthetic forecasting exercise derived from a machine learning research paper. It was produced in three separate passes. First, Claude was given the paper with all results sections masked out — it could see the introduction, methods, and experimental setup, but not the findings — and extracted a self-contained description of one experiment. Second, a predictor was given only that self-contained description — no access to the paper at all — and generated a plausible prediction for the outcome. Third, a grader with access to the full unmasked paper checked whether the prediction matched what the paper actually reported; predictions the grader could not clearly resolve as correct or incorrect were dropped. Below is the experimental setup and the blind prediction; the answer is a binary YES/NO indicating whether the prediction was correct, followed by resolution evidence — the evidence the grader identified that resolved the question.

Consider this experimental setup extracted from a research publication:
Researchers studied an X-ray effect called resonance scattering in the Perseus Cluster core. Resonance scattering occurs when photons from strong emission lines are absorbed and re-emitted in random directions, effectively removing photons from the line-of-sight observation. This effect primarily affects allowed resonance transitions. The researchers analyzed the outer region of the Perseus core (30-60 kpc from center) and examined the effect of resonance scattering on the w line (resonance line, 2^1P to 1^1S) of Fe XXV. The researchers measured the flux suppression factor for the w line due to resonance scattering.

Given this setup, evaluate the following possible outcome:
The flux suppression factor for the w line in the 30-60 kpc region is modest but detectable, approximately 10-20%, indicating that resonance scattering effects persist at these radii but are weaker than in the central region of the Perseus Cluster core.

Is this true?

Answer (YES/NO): NO